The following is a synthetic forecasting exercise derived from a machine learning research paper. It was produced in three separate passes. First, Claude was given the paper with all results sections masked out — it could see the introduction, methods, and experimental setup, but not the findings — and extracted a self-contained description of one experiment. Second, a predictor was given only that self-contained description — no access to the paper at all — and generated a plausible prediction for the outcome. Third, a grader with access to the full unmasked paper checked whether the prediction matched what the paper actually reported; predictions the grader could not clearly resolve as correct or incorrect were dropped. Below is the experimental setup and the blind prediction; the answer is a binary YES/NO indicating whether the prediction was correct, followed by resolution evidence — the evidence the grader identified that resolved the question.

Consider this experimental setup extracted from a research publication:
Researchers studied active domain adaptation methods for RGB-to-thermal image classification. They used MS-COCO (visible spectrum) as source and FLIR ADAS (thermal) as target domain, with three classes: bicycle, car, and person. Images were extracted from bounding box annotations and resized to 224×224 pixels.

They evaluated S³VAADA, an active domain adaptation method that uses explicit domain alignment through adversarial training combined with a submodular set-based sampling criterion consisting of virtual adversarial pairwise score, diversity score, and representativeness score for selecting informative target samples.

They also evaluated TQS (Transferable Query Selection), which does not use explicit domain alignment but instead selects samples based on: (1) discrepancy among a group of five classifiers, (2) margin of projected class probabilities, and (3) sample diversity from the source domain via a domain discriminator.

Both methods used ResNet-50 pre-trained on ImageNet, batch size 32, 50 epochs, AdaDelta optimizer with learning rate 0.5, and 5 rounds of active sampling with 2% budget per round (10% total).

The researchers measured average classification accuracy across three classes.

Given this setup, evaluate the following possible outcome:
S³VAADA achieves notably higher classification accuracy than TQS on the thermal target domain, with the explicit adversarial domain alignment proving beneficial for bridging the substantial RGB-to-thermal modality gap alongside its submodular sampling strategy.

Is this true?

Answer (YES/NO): NO